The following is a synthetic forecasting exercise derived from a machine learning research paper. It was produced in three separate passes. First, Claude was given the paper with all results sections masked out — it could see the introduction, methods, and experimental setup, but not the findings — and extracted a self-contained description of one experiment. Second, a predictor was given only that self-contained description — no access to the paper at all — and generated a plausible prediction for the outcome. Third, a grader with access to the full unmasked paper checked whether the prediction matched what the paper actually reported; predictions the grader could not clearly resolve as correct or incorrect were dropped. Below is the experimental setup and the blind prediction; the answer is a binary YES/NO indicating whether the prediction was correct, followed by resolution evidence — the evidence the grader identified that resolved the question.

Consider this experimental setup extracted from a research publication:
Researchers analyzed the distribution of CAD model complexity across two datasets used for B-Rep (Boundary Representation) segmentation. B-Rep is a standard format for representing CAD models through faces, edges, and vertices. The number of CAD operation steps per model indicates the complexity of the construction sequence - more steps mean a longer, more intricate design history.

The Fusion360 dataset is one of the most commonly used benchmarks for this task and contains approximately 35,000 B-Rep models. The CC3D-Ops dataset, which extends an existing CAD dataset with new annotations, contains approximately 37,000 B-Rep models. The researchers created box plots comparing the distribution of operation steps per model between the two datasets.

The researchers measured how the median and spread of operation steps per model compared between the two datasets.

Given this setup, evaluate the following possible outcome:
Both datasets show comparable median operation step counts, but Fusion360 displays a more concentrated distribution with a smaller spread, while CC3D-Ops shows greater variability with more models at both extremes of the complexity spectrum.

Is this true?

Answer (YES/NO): NO